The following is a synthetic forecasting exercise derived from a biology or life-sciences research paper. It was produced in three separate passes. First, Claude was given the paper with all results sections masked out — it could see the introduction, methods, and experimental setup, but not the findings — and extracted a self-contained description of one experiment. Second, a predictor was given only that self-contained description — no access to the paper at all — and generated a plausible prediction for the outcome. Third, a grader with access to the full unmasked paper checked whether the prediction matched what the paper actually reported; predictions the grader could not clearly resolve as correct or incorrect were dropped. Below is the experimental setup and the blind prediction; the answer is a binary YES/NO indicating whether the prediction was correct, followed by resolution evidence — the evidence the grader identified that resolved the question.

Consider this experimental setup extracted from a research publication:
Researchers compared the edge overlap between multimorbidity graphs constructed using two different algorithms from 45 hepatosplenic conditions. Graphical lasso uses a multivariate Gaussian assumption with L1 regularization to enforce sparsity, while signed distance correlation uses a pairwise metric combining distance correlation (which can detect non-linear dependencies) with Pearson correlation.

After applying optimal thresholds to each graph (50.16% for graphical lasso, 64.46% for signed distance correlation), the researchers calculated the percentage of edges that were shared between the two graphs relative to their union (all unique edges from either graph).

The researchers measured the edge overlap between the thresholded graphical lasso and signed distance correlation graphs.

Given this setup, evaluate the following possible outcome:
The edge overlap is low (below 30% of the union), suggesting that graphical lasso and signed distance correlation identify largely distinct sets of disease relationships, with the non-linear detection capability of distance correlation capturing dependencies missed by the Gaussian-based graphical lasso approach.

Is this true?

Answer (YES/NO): NO